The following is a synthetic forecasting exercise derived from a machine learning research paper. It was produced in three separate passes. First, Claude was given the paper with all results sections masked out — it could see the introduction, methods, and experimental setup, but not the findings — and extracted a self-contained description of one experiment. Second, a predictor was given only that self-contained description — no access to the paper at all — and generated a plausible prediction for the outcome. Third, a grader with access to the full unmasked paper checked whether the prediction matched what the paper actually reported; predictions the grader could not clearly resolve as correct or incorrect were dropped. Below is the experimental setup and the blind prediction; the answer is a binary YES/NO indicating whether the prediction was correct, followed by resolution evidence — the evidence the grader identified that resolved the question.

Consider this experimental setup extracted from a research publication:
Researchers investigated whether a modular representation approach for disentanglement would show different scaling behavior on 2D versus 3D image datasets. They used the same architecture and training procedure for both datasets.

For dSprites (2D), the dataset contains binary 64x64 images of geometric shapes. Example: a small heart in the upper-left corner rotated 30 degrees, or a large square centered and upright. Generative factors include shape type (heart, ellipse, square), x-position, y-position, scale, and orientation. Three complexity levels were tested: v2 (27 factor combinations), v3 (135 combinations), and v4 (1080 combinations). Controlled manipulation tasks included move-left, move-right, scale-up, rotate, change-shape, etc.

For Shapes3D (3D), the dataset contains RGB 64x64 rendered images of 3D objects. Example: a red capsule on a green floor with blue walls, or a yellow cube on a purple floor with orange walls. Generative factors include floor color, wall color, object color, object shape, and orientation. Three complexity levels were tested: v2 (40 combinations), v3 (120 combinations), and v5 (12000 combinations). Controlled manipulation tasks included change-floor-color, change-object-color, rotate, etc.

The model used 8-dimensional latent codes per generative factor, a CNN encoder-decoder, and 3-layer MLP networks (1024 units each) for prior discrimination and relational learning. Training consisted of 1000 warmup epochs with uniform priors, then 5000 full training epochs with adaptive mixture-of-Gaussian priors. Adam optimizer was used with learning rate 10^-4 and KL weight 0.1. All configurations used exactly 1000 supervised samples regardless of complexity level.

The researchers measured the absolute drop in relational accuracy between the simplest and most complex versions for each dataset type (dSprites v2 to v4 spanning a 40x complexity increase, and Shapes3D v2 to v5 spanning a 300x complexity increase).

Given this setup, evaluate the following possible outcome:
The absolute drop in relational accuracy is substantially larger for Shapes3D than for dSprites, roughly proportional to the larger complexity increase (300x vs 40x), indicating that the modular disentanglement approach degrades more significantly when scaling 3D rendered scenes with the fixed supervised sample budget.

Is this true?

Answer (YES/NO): NO